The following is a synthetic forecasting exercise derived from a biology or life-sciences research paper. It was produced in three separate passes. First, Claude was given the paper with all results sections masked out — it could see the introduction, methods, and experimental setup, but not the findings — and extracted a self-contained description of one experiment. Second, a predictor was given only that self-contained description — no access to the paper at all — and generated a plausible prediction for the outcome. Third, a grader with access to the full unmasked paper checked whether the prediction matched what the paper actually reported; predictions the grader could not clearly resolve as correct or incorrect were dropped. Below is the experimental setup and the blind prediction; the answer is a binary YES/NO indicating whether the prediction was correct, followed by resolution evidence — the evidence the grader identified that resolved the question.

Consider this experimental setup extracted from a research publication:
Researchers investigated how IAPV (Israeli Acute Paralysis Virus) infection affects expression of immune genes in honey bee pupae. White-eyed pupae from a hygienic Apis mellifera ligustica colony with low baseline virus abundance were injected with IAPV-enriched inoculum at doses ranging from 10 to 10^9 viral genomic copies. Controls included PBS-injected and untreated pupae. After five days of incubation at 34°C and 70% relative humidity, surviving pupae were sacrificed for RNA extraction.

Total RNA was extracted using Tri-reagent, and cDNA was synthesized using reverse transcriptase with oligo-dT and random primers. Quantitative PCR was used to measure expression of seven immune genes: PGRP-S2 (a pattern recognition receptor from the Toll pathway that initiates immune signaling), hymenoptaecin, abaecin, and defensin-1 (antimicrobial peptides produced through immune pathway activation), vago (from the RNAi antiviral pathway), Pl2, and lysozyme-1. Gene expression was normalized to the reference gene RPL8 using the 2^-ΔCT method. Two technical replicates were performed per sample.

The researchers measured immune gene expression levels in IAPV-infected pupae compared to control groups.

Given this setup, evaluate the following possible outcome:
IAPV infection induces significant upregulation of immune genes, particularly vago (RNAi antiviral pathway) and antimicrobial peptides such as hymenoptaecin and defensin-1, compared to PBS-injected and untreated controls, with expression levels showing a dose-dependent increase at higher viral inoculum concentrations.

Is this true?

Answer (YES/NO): NO